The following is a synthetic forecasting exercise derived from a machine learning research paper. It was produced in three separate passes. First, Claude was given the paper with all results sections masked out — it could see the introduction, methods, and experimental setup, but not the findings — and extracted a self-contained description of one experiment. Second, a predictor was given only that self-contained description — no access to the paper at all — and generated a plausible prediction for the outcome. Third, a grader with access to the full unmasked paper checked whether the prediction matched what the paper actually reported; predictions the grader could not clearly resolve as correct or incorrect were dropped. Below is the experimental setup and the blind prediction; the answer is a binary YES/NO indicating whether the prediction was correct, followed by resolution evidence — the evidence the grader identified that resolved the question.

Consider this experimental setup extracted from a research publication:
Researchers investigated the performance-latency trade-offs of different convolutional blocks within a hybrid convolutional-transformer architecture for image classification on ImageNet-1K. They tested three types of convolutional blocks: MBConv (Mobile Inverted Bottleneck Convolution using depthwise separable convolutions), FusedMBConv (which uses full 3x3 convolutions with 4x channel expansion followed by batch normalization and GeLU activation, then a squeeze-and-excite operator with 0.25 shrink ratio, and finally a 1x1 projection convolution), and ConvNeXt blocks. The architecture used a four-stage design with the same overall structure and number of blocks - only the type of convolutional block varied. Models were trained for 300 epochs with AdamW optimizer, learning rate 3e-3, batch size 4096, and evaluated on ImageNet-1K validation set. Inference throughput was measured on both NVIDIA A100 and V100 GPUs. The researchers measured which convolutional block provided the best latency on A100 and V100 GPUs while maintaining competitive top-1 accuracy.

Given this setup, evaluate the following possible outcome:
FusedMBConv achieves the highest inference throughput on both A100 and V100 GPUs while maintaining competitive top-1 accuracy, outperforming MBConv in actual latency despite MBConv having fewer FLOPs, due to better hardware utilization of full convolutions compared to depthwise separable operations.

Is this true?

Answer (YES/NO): YES